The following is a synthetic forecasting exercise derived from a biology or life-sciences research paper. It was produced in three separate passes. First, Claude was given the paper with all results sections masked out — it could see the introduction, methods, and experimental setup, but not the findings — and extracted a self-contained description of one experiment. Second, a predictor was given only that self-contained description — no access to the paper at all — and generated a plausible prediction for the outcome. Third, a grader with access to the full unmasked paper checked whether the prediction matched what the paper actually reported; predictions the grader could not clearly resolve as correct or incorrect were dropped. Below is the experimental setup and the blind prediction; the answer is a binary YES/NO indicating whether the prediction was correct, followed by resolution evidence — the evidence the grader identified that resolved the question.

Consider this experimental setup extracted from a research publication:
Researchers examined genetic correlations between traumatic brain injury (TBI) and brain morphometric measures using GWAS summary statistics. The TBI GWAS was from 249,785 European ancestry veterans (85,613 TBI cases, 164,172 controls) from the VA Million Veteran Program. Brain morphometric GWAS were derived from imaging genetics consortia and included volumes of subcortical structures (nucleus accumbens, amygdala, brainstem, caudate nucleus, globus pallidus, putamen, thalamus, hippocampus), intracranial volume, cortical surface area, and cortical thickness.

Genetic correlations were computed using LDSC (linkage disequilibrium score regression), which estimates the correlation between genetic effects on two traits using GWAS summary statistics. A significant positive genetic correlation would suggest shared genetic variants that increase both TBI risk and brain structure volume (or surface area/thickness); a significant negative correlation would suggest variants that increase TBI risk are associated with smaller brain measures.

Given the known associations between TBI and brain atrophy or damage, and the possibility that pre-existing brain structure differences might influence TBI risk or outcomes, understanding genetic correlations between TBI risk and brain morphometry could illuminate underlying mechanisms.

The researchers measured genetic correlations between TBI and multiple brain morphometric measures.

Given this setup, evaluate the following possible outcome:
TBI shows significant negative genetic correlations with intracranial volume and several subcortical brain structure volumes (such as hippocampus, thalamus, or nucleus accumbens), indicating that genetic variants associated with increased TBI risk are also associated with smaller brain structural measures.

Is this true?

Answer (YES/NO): NO